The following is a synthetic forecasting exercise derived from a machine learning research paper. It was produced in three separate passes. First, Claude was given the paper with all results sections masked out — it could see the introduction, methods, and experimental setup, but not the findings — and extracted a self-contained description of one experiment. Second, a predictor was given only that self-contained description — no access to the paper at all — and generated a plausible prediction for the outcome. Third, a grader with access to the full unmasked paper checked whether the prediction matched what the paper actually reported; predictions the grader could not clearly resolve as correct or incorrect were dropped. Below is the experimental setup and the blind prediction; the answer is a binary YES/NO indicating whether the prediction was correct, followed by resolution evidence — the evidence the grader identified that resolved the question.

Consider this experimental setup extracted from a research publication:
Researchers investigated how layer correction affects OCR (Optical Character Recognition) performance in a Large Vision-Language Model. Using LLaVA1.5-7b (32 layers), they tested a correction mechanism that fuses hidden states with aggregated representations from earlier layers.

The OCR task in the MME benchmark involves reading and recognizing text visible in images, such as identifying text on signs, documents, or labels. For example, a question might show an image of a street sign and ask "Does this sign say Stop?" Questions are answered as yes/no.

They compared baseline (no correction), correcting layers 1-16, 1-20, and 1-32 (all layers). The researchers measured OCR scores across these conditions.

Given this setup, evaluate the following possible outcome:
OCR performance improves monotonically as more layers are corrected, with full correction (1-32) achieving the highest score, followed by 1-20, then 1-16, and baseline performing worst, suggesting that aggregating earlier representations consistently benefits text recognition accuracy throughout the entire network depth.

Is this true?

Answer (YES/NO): NO